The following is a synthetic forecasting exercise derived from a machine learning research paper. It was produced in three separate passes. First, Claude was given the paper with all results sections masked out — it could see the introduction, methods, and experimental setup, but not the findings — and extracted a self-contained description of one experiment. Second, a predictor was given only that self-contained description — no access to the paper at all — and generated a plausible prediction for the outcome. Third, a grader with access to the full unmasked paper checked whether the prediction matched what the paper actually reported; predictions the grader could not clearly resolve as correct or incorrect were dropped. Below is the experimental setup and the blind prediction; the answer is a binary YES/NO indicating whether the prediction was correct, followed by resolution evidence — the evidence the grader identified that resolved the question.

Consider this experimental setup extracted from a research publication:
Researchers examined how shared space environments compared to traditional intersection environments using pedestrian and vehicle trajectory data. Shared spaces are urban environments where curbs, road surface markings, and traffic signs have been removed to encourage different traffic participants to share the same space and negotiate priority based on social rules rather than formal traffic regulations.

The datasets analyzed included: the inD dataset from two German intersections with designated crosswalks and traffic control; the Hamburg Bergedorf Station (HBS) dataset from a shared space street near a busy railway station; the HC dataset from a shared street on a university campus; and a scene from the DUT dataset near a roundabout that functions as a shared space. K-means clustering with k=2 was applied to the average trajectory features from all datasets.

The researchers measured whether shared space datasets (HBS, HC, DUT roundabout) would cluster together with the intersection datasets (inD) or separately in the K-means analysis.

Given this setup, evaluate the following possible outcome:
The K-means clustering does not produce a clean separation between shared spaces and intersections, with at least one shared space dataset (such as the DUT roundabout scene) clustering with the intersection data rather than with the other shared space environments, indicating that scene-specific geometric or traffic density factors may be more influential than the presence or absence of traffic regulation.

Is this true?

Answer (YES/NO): NO